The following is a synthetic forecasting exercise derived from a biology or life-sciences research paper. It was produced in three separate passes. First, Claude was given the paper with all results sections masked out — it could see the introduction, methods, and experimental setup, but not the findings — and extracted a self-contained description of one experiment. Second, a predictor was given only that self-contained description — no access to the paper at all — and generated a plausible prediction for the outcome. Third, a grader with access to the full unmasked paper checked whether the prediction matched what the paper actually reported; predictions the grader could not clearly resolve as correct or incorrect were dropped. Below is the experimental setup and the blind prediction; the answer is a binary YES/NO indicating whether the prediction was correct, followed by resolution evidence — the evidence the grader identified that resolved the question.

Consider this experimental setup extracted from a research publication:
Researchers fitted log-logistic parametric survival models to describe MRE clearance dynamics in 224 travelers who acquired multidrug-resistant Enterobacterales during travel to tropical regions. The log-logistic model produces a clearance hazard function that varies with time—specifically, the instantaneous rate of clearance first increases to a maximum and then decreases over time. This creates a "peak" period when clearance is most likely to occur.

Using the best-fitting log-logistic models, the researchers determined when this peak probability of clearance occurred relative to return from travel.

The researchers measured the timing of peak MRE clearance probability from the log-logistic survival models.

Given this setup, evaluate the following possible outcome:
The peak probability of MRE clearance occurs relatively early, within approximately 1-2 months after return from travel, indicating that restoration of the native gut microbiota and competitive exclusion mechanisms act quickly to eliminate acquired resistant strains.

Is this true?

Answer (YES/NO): NO